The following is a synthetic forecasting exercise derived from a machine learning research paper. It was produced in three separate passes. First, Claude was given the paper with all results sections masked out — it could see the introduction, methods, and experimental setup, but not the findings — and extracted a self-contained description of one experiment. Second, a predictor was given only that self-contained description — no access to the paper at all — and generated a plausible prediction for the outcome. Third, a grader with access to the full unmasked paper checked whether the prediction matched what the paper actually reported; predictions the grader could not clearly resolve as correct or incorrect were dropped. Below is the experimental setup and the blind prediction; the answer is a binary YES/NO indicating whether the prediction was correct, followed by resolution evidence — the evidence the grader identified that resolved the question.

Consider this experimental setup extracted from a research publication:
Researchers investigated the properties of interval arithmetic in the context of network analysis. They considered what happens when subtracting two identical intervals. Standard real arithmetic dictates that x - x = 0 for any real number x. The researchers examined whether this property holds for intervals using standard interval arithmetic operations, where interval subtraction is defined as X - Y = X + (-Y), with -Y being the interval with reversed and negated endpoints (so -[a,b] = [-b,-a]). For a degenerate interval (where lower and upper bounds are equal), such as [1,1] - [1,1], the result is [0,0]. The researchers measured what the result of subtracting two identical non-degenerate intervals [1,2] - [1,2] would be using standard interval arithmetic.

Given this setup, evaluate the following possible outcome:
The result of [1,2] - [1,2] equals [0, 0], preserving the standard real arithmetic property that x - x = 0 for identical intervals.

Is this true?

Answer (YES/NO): NO